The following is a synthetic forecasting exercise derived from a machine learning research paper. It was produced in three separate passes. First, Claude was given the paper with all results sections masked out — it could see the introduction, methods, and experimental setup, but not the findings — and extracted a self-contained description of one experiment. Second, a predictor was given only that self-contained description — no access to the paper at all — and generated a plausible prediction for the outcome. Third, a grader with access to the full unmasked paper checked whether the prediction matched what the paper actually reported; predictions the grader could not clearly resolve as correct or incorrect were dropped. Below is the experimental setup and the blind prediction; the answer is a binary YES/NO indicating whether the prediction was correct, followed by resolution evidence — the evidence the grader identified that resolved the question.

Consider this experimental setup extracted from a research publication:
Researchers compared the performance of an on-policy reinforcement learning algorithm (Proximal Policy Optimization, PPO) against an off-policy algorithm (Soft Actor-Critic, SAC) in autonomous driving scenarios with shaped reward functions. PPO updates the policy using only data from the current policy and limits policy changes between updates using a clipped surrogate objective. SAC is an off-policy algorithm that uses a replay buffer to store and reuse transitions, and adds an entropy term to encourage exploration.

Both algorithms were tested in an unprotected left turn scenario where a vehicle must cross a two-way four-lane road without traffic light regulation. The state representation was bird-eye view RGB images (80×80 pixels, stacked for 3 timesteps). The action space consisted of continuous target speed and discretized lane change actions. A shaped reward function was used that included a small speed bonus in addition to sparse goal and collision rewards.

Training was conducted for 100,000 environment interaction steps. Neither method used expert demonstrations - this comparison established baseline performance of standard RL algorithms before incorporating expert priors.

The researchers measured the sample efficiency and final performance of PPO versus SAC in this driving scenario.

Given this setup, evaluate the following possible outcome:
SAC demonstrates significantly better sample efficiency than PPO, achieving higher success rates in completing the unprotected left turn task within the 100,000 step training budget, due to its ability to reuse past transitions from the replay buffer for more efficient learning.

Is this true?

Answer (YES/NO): YES